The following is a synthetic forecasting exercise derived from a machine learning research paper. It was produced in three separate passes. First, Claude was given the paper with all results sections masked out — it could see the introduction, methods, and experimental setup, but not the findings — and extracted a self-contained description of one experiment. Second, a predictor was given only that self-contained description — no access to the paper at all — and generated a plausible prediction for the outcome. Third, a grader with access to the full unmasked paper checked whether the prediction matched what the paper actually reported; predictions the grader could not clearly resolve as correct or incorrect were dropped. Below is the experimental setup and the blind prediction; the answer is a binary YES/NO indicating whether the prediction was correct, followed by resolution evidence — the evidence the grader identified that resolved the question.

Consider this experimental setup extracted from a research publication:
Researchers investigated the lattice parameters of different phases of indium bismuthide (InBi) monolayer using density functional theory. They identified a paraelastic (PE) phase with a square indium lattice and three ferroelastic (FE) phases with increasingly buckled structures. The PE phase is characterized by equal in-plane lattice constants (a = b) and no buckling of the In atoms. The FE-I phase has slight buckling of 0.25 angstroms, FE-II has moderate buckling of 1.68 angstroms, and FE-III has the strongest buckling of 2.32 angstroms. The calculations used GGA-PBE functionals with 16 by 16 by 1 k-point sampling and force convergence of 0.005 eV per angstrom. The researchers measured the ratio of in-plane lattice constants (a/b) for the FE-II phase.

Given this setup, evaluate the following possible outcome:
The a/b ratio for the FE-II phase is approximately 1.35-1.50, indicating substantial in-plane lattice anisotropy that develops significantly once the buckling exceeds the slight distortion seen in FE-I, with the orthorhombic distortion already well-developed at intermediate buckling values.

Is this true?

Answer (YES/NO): NO